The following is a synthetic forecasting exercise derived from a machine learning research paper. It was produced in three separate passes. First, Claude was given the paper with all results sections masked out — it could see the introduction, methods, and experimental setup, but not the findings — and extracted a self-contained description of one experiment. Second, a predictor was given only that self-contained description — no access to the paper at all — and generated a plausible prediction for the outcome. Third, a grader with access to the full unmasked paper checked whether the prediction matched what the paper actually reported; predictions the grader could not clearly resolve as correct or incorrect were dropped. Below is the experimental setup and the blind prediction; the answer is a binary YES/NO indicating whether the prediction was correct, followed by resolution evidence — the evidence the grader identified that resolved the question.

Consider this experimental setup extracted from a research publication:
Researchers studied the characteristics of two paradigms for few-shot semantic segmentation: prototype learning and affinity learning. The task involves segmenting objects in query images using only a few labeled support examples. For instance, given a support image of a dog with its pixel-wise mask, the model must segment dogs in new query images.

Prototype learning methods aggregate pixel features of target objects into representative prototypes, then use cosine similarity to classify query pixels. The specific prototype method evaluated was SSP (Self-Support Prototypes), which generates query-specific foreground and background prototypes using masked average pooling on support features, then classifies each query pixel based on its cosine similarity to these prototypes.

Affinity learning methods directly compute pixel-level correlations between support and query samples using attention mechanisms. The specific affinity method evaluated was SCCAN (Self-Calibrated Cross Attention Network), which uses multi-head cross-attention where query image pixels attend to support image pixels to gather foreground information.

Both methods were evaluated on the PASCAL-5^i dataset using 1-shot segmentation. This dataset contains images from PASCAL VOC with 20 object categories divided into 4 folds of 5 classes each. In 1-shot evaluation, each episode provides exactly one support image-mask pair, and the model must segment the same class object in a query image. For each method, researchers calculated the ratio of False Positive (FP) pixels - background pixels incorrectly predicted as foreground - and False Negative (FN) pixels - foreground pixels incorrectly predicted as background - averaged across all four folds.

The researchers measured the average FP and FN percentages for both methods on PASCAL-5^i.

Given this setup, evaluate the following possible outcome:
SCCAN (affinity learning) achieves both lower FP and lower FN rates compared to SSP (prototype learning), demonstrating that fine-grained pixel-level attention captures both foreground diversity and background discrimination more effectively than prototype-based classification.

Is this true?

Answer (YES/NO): NO